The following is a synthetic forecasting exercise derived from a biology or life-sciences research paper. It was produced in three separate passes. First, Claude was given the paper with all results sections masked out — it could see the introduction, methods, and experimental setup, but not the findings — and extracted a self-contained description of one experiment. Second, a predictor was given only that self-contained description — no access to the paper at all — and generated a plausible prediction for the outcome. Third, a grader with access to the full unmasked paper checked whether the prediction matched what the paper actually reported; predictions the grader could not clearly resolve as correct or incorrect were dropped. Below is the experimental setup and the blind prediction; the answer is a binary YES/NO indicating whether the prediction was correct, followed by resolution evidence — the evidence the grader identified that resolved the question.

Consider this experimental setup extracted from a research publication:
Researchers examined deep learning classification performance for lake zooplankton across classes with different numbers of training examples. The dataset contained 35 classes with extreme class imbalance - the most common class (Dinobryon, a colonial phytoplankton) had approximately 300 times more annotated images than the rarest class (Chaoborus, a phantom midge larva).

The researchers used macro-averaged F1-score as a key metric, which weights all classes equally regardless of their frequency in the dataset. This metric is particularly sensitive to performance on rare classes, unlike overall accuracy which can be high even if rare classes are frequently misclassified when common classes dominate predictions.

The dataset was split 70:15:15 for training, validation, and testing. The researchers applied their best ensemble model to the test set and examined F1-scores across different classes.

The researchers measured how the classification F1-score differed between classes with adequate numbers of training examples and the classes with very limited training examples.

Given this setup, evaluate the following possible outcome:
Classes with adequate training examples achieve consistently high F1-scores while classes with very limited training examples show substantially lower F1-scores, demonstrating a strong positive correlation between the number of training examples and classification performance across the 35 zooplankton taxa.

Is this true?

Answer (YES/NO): NO